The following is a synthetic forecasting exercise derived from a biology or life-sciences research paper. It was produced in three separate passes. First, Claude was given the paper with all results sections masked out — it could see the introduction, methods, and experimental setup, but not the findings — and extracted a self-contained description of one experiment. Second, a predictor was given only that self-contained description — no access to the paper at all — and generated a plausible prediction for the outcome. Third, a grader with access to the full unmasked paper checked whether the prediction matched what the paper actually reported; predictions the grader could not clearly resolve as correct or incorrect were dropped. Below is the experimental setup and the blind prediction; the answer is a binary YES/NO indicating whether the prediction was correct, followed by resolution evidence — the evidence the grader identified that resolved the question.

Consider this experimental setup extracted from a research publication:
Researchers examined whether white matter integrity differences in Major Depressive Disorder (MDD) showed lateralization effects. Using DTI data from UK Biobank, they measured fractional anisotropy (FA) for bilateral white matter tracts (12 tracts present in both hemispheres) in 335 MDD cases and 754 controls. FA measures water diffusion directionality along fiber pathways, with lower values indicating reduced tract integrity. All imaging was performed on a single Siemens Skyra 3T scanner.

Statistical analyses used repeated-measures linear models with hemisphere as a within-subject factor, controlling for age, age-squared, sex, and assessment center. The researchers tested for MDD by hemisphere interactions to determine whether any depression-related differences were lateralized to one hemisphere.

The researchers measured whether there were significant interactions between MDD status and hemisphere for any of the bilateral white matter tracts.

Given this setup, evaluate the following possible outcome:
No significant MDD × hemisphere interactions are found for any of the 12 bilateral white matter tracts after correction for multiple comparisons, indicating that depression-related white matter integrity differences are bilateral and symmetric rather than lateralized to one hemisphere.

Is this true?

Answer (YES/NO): NO